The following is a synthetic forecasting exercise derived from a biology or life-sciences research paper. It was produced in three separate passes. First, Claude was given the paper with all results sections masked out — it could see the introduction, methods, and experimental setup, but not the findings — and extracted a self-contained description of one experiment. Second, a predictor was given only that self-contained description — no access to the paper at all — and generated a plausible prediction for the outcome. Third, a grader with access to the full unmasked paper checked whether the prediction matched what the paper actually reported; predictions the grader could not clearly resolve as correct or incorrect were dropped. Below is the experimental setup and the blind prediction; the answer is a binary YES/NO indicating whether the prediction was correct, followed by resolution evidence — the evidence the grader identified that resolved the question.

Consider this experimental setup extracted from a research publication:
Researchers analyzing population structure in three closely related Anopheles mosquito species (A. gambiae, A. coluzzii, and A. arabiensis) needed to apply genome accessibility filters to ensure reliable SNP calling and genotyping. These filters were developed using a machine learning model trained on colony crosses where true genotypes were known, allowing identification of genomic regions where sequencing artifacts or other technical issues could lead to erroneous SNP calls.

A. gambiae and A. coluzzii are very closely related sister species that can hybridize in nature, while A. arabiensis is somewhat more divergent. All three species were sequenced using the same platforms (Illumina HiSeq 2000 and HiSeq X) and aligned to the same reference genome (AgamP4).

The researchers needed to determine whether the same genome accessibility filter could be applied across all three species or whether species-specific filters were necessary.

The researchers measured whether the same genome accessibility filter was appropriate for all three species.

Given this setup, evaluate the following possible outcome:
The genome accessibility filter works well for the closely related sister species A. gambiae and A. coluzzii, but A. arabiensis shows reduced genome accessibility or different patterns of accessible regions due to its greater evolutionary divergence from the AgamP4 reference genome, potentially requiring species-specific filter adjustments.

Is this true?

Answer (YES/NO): YES